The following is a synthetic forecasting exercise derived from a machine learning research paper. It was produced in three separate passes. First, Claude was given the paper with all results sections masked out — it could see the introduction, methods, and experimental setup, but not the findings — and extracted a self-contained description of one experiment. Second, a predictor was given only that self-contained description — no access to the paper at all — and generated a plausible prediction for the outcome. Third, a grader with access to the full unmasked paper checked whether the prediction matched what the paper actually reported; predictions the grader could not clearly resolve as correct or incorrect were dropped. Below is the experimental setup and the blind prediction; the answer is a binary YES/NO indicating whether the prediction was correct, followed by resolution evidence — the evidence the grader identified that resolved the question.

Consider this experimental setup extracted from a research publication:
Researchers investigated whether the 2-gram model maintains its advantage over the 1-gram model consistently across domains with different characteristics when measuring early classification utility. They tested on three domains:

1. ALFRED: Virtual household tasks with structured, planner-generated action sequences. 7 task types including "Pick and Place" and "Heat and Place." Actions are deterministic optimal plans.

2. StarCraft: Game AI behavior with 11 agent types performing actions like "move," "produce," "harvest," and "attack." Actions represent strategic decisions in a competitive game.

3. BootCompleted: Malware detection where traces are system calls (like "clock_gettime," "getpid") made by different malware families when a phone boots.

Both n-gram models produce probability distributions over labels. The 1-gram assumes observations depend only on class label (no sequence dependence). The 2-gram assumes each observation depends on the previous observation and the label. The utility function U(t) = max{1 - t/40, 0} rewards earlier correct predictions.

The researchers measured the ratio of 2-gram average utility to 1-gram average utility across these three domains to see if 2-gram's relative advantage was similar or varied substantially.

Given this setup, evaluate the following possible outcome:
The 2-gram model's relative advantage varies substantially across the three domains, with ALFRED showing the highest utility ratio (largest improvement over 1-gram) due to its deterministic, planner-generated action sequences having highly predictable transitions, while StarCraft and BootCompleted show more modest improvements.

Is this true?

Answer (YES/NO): NO